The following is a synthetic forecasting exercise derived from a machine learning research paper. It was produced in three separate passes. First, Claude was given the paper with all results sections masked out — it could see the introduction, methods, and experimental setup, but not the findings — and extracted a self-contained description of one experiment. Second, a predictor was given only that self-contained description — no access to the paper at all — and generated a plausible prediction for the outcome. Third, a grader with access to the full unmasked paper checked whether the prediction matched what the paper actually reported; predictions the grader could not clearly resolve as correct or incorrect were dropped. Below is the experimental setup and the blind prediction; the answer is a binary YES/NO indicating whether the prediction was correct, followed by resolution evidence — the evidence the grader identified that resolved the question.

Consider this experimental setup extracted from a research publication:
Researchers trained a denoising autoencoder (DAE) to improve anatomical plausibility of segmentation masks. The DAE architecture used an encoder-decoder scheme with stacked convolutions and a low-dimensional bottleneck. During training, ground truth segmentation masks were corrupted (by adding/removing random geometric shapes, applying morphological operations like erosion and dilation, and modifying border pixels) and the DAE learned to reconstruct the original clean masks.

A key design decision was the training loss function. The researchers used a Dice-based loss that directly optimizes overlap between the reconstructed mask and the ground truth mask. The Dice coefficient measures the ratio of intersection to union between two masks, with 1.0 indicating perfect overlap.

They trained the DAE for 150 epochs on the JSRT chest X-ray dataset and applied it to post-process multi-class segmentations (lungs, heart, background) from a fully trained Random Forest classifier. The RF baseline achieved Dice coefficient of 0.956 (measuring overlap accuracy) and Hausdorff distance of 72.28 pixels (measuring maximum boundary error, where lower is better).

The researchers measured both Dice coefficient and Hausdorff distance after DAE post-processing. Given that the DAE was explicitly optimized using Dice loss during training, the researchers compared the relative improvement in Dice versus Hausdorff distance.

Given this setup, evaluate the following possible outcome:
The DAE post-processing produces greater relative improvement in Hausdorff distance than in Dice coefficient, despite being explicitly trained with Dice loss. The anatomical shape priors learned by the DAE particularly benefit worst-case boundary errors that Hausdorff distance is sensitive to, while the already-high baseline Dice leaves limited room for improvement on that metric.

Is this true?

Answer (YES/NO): YES